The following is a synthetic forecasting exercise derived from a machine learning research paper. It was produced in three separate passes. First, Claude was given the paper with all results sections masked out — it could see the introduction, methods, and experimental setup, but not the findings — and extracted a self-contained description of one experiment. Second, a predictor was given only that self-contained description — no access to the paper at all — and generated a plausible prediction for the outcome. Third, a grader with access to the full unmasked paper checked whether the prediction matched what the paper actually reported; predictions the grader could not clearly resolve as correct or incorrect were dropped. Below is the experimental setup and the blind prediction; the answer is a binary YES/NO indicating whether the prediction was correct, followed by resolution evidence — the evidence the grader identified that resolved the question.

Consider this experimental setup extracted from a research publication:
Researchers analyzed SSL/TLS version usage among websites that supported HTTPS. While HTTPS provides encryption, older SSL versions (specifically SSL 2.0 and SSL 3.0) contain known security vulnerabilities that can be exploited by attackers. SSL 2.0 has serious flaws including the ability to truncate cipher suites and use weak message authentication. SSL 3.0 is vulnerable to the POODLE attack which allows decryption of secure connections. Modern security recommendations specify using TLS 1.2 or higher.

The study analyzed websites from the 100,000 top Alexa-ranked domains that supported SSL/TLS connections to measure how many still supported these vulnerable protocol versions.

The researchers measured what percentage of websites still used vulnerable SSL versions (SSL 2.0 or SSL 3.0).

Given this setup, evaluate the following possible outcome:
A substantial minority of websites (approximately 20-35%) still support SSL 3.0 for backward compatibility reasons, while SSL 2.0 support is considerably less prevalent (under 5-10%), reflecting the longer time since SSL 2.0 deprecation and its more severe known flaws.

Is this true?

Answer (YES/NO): NO